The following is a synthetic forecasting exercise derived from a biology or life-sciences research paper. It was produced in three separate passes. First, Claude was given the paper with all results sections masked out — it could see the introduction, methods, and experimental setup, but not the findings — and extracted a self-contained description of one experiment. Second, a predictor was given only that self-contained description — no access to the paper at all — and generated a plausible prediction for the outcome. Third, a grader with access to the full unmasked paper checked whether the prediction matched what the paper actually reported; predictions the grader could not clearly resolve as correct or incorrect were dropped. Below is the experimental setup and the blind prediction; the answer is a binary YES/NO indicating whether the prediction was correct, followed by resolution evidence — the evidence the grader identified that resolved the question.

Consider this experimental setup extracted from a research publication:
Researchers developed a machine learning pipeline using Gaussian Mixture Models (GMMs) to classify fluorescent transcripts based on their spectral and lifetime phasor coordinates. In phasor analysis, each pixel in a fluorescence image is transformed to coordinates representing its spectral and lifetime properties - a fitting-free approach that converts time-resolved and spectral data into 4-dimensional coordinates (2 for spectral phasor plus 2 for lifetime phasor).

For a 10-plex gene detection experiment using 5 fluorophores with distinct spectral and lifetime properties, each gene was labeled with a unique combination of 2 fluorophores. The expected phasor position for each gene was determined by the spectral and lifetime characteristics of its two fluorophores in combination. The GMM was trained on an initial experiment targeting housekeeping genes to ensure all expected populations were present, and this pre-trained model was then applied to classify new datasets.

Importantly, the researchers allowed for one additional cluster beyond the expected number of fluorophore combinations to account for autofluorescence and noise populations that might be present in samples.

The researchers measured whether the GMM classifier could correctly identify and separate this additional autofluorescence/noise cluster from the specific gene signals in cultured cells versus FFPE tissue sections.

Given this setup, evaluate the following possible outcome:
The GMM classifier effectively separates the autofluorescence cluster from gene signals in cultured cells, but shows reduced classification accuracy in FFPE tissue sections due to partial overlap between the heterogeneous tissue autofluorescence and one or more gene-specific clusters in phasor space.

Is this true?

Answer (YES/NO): NO